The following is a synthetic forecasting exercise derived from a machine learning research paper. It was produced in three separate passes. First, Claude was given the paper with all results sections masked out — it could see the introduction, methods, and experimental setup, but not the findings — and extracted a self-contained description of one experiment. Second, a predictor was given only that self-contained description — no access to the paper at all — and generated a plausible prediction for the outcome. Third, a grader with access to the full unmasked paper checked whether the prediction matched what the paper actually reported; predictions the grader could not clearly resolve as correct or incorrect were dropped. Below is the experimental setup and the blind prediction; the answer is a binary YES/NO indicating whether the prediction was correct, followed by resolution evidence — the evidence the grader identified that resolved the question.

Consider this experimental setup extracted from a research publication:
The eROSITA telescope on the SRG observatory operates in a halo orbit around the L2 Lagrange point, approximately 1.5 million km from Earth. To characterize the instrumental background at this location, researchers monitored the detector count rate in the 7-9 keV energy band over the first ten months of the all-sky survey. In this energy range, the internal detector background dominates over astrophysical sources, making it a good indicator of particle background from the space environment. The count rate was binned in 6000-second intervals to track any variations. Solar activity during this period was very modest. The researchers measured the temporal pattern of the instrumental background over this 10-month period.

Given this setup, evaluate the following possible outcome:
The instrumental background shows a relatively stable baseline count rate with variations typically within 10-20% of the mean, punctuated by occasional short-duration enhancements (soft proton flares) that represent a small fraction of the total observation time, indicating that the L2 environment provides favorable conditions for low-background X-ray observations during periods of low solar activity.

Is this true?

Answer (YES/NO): YES